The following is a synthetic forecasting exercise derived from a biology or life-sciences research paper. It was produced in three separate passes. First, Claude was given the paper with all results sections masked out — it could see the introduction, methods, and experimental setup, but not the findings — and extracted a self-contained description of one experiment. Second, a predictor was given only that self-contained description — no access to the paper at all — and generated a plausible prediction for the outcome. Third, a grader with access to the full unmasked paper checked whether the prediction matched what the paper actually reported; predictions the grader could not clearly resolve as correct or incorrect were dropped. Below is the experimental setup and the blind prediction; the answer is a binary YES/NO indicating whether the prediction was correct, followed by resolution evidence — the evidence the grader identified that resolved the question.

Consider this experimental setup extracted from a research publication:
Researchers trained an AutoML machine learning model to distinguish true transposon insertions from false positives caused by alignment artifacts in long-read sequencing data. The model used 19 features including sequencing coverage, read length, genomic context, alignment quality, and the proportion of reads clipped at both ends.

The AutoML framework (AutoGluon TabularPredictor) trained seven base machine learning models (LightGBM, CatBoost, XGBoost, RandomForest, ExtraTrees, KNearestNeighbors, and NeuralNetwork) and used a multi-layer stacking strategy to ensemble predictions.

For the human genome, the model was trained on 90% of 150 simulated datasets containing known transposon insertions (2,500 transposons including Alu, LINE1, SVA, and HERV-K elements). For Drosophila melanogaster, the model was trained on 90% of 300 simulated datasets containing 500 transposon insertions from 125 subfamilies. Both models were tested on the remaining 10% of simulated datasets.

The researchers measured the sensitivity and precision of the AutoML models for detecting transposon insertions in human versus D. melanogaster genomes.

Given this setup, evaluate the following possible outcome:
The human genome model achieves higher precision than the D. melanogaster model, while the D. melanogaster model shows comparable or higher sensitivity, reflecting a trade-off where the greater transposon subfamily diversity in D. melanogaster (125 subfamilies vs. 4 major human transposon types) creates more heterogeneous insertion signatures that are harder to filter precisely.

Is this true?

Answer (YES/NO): NO